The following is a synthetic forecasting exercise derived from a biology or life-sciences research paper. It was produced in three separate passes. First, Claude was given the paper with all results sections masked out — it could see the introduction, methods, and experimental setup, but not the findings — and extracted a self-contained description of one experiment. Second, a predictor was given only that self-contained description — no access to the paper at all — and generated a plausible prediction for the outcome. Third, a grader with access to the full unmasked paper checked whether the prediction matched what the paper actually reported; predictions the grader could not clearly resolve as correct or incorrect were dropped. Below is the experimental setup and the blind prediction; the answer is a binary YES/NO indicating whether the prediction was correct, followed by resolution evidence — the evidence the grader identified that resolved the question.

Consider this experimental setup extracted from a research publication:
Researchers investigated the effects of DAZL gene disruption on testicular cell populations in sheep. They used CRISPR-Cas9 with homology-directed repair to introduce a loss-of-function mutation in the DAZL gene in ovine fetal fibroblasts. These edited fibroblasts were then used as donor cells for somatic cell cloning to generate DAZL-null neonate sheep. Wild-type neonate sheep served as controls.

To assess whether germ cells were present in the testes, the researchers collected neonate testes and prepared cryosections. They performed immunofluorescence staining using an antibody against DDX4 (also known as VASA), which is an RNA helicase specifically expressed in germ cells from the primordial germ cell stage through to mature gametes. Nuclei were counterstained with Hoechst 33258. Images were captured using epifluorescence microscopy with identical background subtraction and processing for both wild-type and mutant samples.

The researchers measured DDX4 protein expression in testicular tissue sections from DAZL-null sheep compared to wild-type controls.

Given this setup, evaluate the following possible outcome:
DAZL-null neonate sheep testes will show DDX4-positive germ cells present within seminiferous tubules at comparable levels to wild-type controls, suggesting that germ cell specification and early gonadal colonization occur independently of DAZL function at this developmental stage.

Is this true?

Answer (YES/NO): NO